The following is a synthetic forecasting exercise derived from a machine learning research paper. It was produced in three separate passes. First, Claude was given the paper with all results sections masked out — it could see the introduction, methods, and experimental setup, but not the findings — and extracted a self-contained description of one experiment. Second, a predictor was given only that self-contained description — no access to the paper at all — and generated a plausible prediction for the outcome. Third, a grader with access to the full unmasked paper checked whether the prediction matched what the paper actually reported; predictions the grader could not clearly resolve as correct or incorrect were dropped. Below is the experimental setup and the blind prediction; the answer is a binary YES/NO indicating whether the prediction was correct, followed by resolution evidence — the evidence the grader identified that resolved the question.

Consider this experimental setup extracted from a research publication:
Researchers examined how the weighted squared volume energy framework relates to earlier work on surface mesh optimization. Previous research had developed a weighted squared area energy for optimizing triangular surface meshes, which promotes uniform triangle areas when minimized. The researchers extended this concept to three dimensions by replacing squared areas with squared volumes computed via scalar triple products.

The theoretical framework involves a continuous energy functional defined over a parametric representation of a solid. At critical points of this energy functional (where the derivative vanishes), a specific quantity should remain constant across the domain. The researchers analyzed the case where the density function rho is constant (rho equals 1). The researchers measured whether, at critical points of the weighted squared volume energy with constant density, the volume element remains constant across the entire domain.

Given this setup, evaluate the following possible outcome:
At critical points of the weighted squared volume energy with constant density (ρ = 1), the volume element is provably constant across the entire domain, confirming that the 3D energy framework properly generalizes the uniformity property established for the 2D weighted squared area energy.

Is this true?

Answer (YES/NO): YES